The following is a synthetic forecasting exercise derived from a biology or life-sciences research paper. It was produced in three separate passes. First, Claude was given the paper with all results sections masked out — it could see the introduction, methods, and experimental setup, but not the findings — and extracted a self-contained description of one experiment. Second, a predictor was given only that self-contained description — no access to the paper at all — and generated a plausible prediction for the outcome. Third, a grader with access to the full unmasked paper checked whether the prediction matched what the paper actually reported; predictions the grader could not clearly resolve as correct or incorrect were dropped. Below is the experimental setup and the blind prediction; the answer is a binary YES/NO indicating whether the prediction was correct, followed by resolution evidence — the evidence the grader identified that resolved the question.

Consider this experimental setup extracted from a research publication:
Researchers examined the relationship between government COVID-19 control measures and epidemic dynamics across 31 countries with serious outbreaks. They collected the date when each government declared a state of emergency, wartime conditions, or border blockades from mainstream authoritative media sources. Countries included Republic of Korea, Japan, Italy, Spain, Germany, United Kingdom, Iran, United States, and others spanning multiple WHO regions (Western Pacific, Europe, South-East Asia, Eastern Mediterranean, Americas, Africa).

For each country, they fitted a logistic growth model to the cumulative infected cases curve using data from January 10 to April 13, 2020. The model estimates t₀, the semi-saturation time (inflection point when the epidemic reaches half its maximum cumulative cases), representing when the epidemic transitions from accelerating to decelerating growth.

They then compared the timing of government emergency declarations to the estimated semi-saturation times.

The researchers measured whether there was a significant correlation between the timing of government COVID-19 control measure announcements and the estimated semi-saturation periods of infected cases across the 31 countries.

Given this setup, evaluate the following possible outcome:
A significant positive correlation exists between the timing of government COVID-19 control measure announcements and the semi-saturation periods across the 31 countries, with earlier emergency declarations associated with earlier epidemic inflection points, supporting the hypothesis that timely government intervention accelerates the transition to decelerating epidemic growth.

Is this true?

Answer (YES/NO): YES